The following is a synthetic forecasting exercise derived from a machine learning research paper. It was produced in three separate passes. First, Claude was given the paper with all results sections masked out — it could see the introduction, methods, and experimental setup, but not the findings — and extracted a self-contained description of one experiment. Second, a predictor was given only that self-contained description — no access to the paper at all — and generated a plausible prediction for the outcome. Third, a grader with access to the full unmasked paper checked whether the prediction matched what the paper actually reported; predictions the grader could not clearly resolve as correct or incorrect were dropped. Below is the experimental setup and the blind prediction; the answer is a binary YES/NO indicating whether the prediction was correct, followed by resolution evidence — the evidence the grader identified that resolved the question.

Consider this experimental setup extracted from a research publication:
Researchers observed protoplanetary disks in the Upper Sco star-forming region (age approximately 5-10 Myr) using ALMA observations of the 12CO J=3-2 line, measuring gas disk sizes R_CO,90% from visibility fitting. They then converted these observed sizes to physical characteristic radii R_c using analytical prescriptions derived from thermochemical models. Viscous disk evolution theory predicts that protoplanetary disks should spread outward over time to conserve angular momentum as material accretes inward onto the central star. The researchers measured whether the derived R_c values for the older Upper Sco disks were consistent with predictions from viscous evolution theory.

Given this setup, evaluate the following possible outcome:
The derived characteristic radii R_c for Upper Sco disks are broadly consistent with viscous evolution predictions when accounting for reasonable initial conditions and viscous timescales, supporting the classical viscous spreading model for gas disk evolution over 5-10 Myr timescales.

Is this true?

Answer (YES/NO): NO